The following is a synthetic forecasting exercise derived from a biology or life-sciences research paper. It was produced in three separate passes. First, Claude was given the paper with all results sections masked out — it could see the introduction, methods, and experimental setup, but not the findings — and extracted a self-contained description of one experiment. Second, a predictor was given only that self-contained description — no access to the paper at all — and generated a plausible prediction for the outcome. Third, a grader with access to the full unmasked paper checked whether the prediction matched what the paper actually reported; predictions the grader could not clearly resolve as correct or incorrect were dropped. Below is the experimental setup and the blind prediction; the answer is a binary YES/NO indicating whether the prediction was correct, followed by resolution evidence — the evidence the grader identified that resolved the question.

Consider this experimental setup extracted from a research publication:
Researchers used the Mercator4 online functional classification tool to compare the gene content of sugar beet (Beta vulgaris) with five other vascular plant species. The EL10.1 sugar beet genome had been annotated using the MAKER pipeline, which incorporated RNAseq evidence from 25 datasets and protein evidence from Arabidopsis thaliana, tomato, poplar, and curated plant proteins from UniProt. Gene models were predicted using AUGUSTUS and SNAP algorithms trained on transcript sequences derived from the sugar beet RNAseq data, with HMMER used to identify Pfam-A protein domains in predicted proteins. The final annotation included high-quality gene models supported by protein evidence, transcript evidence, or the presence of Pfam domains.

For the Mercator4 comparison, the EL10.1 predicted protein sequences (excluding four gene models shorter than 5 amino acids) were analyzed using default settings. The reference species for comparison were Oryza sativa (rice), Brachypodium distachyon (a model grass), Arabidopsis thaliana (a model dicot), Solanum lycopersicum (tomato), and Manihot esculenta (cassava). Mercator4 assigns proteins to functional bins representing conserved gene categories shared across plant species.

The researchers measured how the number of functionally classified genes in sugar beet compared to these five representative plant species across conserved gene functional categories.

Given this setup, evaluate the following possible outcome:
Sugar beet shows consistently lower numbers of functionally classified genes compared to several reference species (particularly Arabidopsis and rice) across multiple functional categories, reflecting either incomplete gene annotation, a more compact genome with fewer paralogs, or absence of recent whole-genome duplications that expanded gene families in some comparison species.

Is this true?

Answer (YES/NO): YES